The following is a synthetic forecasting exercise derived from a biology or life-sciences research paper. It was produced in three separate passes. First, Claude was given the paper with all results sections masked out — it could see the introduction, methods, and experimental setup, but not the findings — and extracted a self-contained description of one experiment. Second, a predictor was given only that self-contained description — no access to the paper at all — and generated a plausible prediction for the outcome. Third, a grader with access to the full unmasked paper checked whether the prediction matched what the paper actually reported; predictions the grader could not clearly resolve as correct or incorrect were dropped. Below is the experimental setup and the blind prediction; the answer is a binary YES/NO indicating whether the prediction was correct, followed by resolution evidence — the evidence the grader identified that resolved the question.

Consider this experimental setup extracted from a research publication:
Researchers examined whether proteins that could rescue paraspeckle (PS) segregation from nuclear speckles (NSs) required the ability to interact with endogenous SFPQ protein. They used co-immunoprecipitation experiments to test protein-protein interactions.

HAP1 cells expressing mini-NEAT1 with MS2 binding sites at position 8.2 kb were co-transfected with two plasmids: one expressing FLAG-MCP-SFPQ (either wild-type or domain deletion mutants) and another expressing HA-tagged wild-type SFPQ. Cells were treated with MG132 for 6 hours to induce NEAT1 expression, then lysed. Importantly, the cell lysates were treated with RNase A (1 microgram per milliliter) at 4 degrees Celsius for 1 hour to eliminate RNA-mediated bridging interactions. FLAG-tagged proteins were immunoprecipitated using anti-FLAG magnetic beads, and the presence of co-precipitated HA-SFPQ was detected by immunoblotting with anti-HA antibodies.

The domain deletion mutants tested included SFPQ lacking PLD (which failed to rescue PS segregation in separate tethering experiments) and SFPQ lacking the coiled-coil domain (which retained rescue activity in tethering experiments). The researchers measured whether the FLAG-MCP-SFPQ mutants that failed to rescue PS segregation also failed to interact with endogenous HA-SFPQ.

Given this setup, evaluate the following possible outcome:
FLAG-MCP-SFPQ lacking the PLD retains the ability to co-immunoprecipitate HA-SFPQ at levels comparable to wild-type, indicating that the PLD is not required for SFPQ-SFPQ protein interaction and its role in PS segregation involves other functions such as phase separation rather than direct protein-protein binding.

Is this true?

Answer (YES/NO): YES